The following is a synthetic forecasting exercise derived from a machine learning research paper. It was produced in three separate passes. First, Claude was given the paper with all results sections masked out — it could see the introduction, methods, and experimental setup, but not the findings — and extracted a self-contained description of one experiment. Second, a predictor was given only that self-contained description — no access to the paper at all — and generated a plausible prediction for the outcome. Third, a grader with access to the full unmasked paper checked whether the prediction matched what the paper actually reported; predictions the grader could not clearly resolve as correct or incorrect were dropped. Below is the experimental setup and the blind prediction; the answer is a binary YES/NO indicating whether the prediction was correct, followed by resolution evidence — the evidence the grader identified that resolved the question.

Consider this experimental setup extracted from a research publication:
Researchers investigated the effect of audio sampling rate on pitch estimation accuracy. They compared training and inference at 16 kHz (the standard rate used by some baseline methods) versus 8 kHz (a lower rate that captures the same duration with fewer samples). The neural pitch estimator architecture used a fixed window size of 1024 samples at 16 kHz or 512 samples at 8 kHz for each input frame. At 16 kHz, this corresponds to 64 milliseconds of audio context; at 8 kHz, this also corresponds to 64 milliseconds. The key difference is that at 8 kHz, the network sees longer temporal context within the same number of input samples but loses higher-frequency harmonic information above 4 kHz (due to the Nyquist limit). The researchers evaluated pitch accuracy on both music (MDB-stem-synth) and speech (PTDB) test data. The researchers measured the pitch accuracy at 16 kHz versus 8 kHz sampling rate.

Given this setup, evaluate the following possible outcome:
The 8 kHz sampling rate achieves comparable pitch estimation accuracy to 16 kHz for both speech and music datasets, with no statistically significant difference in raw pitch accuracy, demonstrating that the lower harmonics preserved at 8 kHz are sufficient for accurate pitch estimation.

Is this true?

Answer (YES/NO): NO